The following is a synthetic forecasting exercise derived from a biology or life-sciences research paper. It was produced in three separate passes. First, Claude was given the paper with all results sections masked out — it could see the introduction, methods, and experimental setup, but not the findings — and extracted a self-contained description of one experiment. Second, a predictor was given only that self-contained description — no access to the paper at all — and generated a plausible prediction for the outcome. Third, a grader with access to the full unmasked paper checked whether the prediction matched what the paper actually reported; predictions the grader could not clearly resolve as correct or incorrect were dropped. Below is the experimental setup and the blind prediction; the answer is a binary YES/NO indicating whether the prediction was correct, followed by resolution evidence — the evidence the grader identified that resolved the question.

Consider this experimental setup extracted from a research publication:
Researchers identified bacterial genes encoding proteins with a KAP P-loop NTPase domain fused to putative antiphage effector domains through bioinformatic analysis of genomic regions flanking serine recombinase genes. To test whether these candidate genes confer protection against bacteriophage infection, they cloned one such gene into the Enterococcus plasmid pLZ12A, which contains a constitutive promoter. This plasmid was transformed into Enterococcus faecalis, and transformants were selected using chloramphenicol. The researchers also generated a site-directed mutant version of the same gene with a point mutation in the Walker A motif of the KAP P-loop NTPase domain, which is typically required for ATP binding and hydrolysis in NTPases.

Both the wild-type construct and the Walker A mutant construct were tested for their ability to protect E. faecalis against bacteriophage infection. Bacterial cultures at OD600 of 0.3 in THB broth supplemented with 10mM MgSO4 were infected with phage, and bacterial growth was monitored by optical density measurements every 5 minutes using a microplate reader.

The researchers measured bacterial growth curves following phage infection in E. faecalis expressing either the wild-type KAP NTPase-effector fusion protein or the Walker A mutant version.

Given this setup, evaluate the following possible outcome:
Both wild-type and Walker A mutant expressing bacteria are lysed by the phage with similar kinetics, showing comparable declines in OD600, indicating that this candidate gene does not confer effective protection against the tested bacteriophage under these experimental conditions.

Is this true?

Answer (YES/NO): NO